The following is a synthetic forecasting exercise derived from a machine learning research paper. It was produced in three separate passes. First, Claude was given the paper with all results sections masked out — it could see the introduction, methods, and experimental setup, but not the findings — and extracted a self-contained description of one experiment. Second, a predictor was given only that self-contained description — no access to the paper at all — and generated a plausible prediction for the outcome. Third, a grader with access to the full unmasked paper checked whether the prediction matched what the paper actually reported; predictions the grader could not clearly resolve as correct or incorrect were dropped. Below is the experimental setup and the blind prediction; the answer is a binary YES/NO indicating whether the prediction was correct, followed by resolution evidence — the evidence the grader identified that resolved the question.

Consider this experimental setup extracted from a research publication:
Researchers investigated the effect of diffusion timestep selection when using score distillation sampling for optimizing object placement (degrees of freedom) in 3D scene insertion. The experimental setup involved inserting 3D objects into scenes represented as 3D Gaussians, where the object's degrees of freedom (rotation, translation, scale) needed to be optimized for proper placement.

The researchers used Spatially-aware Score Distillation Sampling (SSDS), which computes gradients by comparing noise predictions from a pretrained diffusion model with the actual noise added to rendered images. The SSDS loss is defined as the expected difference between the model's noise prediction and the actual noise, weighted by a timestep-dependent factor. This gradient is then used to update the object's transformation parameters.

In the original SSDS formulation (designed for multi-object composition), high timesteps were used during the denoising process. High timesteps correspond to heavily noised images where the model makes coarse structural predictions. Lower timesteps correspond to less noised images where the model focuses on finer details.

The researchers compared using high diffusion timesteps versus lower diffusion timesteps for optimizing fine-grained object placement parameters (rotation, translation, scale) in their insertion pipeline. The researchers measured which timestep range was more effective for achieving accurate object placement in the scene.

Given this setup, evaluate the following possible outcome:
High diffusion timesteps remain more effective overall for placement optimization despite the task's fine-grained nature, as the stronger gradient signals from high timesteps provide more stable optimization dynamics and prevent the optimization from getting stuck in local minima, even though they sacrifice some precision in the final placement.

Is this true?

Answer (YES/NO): NO